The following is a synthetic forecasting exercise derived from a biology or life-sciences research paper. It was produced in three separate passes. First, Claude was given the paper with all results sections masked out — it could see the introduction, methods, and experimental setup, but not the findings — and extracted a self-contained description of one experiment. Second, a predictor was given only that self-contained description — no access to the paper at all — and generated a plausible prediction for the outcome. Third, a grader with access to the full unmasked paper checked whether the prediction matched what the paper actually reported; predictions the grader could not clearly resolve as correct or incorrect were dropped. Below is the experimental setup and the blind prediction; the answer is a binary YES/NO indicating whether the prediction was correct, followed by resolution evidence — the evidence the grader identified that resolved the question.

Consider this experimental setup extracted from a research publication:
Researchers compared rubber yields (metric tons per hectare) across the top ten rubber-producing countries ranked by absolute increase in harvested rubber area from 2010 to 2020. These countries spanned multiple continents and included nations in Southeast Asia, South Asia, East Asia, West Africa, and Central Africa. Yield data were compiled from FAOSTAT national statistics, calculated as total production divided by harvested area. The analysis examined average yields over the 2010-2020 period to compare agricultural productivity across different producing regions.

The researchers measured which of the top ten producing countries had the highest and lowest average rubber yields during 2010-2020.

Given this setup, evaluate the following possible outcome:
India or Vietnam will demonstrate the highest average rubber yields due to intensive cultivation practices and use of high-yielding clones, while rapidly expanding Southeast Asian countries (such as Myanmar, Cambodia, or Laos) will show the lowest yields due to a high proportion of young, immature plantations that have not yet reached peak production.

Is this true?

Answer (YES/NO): NO